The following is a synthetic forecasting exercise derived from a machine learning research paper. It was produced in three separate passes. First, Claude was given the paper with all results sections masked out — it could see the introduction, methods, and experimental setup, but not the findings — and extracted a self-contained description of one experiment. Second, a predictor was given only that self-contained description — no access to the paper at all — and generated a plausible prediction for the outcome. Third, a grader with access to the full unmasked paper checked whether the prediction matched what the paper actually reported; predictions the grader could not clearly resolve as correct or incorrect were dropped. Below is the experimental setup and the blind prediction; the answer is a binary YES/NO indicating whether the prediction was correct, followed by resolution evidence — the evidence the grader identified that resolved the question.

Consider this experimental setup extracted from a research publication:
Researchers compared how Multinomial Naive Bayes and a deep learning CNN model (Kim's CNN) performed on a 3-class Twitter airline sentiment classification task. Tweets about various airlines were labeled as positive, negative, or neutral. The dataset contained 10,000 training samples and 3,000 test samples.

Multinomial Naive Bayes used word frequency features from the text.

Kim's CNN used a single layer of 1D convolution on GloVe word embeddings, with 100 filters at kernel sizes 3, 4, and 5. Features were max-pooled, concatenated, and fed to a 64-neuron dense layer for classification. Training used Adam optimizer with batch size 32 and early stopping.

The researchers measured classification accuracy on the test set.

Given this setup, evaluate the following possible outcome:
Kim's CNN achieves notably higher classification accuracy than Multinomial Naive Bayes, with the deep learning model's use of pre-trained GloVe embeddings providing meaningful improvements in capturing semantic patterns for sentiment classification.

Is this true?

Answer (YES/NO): NO